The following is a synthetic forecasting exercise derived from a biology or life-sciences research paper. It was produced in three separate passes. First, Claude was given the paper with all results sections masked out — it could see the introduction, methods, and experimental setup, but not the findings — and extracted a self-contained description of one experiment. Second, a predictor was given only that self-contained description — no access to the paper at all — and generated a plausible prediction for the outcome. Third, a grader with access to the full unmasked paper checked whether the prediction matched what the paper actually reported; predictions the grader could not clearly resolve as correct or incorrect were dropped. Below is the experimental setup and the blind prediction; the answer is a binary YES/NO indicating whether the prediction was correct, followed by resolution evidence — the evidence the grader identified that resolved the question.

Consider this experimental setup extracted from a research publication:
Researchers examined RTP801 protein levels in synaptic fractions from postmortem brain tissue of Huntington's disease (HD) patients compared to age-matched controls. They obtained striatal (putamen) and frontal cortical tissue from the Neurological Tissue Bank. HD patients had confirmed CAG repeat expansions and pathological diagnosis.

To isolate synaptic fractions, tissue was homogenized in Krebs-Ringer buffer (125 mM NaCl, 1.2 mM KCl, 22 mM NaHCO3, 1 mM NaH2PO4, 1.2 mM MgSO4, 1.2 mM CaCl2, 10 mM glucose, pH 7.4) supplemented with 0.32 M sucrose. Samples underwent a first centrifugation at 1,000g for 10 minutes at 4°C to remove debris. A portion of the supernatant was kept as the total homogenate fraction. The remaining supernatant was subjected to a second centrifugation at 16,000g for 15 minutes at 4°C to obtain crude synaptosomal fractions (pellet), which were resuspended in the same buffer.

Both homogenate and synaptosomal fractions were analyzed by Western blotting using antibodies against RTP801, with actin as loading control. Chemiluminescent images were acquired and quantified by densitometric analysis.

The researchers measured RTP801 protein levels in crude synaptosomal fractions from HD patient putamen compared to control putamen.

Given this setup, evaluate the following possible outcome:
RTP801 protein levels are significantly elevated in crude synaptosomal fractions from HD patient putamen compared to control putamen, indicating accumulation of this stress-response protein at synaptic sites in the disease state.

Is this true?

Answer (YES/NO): YES